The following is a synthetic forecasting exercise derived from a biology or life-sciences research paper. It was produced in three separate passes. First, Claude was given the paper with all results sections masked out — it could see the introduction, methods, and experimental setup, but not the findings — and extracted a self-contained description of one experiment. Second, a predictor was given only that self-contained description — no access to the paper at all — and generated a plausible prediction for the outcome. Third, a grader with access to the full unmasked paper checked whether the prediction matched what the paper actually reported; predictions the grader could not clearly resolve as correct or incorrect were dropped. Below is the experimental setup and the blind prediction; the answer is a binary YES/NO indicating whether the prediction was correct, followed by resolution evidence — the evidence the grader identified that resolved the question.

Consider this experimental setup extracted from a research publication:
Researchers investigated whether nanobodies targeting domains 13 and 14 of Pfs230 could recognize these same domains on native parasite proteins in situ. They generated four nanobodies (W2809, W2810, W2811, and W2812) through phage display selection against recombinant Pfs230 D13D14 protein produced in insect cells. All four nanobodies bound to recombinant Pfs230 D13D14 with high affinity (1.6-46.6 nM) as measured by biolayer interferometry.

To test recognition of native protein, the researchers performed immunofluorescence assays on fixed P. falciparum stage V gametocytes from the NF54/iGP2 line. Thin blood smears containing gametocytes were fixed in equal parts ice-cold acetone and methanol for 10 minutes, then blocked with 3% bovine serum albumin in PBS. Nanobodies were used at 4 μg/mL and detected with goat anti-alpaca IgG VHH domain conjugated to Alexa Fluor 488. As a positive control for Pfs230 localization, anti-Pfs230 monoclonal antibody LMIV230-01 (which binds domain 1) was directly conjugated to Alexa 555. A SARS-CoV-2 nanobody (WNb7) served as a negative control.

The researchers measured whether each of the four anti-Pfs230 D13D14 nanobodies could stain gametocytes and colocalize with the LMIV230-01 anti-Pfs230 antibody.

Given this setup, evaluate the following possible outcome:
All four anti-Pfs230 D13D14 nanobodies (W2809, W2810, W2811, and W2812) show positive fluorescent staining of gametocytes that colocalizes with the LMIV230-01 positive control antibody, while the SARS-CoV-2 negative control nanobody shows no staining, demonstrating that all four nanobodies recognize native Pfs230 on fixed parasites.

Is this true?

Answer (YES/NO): NO